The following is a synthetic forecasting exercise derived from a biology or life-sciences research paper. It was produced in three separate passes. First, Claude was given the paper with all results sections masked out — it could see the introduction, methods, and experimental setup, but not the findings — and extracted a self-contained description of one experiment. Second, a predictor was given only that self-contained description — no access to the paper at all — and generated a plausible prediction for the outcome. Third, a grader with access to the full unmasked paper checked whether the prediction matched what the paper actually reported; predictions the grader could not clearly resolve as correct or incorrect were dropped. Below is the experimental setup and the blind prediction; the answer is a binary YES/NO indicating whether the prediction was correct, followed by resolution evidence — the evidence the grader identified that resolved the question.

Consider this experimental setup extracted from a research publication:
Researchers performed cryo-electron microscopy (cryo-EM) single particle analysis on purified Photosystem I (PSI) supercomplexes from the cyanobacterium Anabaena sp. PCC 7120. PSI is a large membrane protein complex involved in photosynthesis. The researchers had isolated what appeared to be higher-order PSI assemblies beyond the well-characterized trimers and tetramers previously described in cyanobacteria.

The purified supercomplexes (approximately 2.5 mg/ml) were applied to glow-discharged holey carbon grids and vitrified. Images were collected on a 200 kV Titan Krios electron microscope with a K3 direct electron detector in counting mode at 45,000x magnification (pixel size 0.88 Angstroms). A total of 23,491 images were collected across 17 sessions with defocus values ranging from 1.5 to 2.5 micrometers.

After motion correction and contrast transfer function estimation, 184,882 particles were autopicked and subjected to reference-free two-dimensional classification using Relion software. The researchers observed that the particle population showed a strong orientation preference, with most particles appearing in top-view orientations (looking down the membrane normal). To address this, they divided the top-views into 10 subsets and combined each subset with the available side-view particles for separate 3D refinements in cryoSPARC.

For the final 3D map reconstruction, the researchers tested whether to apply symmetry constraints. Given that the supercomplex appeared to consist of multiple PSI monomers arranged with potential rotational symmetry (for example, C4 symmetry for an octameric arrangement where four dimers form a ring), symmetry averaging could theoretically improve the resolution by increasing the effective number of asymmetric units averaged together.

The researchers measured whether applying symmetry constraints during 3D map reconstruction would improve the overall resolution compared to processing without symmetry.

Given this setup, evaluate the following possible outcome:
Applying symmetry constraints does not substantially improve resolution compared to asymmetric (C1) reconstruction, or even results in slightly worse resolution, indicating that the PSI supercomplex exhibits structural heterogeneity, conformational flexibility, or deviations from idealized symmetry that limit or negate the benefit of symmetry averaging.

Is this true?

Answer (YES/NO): YES